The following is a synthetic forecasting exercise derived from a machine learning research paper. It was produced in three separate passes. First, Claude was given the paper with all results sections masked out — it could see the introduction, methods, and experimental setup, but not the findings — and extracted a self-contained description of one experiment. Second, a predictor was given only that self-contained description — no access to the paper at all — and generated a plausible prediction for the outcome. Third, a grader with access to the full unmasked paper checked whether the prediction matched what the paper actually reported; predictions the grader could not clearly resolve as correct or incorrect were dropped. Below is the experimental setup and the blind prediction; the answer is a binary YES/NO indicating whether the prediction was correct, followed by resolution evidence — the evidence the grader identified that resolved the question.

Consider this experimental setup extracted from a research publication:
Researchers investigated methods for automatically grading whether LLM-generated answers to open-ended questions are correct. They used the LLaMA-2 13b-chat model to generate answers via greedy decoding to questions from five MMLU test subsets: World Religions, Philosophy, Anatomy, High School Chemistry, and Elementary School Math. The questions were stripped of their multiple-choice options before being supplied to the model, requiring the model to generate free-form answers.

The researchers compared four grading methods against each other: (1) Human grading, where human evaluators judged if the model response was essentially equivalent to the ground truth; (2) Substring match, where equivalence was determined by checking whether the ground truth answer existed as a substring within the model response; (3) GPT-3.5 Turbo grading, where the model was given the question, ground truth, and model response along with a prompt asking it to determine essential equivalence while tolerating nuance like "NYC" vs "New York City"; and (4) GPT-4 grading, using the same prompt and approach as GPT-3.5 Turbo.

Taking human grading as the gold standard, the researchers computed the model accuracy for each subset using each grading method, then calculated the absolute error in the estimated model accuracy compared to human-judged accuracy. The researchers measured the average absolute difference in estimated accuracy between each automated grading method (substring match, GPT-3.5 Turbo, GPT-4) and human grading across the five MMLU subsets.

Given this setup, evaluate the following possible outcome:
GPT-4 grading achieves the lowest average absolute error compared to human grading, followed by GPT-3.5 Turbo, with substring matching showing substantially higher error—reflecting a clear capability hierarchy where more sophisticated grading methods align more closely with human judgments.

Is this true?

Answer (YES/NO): YES